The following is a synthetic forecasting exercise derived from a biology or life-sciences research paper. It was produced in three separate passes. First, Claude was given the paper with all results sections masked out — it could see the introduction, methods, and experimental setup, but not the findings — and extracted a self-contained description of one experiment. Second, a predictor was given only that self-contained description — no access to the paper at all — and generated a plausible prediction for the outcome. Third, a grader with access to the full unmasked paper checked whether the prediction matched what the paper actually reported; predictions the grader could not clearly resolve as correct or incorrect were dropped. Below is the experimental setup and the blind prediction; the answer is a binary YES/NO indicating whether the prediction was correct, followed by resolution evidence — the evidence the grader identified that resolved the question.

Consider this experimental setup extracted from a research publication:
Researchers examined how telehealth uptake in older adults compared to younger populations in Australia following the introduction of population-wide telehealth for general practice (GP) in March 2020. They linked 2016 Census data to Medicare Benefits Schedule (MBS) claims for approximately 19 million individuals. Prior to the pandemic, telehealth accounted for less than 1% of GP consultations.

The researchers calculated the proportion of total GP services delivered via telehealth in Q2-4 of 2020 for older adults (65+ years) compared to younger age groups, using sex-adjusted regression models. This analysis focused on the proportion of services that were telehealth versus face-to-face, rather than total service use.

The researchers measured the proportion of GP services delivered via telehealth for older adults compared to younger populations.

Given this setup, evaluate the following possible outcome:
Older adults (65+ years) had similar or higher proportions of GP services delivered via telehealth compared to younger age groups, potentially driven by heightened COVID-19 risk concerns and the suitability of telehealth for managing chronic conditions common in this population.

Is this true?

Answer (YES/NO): NO